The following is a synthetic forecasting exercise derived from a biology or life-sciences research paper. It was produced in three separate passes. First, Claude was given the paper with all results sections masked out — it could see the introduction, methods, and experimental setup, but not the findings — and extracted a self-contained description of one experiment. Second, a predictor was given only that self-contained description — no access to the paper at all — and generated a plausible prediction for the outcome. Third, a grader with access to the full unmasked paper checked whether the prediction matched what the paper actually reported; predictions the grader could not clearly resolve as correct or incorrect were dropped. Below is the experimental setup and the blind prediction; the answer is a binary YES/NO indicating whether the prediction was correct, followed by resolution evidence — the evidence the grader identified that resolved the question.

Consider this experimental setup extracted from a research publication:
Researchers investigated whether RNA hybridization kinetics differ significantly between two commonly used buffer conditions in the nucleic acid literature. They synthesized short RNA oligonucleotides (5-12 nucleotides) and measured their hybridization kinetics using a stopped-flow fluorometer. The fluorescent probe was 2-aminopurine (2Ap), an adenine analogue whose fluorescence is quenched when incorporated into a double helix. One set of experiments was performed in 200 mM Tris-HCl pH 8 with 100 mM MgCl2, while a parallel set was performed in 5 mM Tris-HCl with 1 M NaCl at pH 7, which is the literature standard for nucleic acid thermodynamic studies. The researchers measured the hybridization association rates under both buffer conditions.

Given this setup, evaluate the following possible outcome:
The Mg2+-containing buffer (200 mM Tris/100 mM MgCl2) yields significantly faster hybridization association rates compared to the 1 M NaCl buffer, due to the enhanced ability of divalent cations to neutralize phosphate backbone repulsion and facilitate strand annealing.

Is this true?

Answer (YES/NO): NO